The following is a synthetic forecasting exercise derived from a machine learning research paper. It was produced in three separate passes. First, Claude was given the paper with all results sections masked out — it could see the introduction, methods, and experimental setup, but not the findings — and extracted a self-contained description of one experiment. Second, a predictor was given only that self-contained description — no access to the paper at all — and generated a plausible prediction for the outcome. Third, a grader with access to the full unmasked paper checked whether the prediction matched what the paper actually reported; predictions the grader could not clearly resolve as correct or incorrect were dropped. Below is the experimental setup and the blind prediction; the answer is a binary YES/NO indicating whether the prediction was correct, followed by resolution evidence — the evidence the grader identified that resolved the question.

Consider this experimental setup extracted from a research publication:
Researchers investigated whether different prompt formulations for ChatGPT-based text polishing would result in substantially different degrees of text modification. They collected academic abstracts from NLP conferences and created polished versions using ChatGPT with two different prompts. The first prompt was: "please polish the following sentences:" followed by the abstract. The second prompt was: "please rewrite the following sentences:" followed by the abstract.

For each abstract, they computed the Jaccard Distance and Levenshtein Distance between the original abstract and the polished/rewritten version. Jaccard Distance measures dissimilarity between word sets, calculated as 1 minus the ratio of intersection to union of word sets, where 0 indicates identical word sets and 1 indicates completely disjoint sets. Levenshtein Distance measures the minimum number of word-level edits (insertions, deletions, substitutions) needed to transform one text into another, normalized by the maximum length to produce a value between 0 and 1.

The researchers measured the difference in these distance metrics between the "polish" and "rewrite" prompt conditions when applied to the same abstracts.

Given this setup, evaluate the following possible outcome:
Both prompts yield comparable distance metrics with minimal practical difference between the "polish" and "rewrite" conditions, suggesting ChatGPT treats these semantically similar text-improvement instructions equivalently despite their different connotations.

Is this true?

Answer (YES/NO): YES